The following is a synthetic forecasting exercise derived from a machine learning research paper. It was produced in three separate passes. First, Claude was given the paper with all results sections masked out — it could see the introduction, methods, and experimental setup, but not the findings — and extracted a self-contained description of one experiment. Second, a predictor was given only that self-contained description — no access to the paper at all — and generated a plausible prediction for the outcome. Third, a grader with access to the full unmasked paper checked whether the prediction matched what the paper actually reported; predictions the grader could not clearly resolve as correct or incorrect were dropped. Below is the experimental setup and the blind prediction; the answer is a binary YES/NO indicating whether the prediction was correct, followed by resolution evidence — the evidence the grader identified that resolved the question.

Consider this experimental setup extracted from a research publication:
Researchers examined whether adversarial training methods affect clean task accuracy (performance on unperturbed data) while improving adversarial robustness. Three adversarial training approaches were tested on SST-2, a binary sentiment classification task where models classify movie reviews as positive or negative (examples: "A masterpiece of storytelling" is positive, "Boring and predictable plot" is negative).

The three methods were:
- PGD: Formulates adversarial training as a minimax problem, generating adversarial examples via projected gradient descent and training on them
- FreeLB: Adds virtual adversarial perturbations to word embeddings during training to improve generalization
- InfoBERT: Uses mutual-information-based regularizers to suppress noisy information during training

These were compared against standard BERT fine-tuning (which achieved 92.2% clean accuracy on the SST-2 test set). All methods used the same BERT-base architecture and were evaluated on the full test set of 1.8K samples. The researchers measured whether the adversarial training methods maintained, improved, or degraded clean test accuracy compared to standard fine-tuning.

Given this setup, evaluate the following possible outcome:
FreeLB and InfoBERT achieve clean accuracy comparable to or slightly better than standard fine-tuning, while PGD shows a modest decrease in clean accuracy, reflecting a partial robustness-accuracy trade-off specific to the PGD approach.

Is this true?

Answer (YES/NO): NO